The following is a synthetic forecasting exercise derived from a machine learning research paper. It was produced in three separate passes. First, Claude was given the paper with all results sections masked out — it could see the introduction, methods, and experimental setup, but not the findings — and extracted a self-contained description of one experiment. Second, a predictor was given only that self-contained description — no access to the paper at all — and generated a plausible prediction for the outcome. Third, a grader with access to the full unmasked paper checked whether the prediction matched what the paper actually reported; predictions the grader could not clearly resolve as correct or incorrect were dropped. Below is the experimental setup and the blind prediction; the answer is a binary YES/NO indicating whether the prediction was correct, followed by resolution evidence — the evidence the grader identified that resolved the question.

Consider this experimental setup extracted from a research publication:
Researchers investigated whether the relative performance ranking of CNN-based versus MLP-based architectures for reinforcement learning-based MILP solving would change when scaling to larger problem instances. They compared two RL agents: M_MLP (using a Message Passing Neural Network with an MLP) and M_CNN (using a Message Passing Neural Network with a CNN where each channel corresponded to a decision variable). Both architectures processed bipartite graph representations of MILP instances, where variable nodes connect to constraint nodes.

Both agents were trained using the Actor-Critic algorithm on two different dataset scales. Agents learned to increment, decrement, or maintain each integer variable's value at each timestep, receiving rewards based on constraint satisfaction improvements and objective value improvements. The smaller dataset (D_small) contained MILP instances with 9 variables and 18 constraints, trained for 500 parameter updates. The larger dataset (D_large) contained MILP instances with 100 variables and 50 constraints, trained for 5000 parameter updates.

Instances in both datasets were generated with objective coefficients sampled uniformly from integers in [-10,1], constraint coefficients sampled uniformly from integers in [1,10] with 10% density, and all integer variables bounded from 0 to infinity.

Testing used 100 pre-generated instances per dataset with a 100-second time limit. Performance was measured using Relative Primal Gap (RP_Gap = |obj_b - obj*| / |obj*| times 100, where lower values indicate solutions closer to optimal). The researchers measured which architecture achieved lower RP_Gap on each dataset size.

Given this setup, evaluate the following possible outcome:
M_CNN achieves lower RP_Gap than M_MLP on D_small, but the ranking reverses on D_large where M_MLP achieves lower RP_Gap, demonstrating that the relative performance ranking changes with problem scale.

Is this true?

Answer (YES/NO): YES